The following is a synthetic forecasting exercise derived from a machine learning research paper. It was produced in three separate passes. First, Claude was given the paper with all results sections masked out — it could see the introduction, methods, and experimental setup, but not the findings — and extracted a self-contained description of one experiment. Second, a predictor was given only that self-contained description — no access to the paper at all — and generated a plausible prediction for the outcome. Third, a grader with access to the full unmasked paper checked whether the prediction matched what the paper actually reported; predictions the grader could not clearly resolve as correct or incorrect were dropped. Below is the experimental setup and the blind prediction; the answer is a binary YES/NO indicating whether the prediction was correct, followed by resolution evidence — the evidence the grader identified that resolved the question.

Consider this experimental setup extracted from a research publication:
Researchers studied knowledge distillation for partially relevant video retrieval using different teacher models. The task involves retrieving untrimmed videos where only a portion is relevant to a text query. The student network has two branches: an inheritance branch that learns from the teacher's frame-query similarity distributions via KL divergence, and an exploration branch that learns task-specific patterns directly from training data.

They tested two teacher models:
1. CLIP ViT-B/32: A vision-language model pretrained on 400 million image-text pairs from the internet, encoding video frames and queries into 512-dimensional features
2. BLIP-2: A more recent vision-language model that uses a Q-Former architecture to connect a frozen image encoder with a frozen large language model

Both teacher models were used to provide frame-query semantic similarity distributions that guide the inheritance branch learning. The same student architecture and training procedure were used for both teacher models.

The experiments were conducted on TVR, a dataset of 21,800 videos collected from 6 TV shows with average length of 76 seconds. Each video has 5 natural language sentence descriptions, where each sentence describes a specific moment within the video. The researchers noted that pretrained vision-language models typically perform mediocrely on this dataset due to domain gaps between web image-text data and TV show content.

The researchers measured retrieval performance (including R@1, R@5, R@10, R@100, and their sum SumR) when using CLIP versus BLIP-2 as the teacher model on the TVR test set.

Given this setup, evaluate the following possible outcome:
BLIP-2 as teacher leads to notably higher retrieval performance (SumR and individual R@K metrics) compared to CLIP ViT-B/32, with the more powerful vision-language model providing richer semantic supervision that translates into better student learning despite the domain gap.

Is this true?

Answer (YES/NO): NO